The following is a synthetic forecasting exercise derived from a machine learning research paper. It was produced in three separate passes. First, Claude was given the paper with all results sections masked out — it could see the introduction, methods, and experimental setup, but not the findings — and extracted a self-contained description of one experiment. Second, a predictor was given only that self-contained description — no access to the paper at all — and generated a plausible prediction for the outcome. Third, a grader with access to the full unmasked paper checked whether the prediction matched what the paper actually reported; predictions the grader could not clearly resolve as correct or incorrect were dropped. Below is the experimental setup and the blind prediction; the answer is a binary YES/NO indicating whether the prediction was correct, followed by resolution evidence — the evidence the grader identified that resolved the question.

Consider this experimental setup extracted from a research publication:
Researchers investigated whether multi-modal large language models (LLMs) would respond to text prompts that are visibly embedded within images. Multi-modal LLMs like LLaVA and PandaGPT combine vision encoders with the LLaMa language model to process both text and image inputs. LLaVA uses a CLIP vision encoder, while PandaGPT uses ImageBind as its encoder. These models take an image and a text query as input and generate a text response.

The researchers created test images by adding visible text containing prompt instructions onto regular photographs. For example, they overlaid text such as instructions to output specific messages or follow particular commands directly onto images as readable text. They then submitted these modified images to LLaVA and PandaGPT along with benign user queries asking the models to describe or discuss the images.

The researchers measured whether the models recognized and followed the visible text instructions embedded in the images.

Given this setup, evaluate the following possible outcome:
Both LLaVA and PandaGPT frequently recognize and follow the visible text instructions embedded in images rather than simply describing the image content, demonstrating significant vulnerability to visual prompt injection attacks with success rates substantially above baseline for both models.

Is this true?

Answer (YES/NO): NO